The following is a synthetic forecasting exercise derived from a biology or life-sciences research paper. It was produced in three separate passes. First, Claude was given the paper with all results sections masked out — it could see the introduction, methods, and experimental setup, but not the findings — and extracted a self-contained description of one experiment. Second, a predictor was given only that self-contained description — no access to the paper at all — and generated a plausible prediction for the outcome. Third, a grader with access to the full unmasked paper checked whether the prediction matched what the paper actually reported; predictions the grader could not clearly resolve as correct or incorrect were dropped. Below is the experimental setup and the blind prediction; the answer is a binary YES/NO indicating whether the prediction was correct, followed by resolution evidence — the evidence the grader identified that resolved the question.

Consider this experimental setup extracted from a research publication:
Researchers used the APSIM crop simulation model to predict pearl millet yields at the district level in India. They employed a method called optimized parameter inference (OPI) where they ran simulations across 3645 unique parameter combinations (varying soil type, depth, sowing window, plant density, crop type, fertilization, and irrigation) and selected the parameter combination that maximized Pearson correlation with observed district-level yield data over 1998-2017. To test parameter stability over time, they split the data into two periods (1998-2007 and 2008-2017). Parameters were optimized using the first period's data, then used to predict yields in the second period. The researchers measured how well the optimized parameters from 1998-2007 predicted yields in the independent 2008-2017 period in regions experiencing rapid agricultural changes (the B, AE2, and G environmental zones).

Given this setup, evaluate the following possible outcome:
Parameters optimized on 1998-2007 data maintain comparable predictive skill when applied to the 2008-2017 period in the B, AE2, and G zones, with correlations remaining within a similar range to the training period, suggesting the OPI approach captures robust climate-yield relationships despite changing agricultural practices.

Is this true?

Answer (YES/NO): NO